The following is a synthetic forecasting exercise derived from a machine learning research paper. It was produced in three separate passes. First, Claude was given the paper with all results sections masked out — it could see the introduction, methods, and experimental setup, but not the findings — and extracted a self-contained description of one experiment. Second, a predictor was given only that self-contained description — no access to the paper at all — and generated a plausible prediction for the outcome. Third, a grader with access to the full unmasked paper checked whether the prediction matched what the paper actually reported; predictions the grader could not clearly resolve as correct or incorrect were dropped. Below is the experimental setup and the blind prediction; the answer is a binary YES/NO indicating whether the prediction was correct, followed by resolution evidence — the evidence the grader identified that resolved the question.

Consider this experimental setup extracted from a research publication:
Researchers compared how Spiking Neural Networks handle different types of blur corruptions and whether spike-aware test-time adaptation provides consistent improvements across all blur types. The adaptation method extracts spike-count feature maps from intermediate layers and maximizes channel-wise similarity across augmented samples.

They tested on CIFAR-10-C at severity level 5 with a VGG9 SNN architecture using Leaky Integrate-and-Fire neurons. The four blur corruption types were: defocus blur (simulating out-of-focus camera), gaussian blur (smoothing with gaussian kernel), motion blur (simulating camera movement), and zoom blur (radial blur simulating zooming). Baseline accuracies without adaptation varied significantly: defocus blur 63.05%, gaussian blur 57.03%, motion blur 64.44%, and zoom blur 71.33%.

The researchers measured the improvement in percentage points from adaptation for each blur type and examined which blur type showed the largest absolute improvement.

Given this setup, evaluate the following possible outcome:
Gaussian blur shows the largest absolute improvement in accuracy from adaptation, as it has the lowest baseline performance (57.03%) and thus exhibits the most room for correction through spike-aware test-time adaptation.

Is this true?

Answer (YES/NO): YES